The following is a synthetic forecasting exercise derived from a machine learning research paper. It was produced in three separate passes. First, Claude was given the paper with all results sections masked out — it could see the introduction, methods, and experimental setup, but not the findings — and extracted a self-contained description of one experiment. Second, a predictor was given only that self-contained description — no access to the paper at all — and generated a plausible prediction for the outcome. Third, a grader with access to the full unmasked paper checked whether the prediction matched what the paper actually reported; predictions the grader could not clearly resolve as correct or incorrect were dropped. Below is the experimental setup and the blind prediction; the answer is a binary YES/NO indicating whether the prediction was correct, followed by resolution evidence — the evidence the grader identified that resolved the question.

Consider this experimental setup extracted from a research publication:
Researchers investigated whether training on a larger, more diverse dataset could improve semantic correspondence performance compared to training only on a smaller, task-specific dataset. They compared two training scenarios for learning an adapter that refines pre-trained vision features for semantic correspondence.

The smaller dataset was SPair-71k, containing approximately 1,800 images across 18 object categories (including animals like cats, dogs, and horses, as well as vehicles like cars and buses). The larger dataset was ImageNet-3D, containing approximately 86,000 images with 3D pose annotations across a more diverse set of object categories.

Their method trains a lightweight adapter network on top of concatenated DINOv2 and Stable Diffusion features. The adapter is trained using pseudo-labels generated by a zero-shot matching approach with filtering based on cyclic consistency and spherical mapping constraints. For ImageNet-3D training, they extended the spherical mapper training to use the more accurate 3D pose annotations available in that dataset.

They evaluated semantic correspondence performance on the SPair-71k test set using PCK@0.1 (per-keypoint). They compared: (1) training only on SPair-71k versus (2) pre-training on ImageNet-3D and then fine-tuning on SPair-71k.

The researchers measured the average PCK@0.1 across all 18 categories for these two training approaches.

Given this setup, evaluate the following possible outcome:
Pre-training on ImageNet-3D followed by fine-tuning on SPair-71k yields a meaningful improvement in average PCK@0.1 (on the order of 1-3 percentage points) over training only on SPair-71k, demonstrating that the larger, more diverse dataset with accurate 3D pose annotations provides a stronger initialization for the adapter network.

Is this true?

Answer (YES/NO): NO